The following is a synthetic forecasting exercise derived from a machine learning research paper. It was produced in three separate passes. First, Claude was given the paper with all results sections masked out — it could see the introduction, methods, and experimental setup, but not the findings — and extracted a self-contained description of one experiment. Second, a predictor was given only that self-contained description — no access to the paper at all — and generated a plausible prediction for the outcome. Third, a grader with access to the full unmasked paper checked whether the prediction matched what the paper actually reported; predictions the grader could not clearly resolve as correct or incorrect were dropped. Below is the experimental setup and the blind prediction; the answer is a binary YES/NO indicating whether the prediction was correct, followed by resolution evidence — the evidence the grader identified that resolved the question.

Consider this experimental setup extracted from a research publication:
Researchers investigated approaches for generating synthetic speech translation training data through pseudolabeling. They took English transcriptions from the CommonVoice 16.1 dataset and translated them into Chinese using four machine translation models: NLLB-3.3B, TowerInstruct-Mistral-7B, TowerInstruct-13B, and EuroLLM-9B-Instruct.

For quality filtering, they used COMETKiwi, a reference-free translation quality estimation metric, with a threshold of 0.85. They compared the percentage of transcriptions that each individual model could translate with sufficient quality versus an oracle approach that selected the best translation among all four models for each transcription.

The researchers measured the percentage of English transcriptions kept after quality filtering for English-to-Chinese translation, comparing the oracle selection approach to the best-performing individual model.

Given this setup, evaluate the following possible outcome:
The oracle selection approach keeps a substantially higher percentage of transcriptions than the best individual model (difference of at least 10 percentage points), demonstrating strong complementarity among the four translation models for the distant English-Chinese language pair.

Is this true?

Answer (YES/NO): YES